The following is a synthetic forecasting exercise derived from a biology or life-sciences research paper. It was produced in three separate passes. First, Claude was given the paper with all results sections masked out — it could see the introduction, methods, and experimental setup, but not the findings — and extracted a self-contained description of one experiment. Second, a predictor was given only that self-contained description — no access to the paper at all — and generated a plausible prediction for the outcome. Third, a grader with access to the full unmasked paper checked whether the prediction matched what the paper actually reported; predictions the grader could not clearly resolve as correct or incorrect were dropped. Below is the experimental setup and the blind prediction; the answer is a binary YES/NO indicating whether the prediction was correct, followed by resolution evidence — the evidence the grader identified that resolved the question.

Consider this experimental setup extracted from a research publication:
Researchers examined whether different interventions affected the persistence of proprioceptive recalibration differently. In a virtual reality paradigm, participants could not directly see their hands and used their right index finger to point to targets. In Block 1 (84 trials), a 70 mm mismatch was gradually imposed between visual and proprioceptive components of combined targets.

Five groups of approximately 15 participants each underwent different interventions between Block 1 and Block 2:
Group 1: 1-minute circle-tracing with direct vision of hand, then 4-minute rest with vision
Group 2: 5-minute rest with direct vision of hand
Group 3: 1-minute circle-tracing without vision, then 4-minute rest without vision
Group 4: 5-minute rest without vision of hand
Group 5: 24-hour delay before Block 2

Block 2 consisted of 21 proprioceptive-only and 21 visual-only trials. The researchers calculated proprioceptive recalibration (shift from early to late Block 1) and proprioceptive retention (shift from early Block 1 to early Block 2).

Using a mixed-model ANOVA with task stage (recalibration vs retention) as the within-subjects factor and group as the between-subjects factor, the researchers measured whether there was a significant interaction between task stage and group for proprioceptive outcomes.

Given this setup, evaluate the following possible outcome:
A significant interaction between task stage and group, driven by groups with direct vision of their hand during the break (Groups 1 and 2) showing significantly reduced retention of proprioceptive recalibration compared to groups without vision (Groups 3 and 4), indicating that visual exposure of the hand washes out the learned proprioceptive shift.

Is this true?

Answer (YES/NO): NO